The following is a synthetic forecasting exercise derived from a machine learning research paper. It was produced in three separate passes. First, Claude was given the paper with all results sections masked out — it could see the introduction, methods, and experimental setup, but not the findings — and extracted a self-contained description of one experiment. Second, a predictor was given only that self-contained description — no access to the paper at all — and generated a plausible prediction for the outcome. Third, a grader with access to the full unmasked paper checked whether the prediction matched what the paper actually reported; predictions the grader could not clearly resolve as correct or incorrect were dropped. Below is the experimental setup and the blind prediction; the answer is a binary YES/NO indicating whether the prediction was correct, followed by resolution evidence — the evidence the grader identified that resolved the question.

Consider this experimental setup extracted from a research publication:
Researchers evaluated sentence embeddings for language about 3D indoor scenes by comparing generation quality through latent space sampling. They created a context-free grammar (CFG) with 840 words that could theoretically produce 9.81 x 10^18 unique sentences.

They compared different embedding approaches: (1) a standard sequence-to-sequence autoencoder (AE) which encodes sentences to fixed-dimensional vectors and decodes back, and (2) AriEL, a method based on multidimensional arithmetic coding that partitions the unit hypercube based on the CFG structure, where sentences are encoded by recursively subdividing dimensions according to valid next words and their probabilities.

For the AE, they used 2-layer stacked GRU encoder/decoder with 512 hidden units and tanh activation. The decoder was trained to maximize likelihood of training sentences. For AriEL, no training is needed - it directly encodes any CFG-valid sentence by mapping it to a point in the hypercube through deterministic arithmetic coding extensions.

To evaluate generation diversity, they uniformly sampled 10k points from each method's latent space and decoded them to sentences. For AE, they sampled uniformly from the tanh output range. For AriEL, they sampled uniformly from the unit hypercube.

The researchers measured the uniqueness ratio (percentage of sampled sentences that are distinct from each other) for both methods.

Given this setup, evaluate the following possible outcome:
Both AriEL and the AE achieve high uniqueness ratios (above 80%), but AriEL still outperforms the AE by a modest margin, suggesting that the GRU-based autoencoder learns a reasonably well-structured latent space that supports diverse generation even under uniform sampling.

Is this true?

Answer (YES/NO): NO